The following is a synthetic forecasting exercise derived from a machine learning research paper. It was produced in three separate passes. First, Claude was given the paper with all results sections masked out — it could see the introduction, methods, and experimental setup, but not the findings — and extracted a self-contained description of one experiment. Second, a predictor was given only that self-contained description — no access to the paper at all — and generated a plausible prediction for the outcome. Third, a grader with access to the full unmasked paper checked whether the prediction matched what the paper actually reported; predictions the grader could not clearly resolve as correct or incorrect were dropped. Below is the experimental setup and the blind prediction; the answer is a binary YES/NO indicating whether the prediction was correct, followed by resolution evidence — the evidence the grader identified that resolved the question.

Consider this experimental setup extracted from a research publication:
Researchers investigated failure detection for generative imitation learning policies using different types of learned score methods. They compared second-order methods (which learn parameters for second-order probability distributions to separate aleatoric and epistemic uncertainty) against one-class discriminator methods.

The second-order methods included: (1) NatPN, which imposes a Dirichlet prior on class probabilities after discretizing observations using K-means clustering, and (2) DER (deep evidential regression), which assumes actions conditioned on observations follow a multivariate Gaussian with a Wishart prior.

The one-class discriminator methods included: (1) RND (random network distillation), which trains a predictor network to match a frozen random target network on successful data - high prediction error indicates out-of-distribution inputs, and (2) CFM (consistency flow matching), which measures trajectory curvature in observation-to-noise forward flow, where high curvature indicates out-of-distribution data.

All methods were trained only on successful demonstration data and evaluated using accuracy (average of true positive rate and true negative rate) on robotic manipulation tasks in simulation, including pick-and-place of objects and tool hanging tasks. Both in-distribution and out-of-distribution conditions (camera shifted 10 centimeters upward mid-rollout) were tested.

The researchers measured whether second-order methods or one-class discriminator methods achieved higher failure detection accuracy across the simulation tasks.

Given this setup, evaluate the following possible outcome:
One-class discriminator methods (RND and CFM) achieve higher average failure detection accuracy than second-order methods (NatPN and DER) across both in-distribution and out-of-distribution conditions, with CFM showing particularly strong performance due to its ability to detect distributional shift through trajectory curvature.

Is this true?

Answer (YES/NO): NO